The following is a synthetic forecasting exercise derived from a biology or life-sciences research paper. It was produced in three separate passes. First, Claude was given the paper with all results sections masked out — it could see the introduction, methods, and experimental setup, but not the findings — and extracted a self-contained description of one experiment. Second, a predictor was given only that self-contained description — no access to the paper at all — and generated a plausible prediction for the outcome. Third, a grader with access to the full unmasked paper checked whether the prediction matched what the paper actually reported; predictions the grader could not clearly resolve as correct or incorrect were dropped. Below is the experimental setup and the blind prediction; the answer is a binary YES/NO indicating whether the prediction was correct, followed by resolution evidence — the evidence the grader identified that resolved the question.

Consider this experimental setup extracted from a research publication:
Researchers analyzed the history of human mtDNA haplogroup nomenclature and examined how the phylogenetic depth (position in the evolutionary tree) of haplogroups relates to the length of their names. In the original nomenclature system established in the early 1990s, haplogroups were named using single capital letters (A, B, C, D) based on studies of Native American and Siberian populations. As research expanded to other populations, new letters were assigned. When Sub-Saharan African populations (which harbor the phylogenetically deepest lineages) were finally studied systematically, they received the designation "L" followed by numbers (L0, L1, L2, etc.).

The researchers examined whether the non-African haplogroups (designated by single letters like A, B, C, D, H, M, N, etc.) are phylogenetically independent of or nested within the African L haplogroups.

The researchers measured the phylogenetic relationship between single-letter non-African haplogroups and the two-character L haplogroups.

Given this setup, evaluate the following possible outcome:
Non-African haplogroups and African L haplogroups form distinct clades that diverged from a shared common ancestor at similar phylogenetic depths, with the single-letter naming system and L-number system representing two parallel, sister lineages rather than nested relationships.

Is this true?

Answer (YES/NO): NO